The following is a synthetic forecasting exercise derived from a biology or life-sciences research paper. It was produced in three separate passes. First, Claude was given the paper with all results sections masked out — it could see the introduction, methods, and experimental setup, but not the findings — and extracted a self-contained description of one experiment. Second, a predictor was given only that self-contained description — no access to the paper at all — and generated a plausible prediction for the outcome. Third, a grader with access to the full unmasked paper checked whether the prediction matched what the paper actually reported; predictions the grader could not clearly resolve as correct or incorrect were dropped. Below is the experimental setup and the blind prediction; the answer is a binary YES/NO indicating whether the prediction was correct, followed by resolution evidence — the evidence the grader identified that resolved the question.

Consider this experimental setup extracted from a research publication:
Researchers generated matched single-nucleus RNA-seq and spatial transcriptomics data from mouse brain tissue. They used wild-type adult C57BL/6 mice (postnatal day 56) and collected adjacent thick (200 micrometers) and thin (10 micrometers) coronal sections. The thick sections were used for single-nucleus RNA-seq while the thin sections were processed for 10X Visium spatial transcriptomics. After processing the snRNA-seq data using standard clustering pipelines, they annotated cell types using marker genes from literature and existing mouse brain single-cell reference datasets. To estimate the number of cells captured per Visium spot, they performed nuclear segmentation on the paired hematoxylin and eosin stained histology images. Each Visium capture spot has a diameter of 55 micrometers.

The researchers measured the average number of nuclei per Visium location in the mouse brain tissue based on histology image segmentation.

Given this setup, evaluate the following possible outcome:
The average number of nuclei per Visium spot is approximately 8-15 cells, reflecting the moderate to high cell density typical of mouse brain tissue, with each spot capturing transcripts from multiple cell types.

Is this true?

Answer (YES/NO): YES